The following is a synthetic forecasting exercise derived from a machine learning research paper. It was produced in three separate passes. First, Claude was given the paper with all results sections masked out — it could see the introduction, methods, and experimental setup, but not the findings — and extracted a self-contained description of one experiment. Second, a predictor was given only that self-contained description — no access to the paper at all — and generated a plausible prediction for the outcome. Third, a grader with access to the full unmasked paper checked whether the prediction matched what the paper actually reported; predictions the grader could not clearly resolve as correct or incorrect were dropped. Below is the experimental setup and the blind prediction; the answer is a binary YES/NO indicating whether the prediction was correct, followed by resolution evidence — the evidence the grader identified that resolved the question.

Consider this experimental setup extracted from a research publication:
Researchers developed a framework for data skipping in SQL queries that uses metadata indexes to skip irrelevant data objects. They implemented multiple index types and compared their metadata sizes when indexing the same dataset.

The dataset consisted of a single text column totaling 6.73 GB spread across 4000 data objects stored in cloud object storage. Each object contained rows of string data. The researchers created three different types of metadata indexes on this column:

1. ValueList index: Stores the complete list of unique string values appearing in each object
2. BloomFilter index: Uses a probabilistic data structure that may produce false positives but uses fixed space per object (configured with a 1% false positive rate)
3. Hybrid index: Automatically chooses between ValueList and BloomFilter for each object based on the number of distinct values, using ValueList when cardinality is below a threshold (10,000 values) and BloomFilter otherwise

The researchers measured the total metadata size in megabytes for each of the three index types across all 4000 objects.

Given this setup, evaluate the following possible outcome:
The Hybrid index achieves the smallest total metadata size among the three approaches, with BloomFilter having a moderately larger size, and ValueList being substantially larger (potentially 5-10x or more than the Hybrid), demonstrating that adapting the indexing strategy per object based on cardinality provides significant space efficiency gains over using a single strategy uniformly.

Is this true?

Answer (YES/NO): NO